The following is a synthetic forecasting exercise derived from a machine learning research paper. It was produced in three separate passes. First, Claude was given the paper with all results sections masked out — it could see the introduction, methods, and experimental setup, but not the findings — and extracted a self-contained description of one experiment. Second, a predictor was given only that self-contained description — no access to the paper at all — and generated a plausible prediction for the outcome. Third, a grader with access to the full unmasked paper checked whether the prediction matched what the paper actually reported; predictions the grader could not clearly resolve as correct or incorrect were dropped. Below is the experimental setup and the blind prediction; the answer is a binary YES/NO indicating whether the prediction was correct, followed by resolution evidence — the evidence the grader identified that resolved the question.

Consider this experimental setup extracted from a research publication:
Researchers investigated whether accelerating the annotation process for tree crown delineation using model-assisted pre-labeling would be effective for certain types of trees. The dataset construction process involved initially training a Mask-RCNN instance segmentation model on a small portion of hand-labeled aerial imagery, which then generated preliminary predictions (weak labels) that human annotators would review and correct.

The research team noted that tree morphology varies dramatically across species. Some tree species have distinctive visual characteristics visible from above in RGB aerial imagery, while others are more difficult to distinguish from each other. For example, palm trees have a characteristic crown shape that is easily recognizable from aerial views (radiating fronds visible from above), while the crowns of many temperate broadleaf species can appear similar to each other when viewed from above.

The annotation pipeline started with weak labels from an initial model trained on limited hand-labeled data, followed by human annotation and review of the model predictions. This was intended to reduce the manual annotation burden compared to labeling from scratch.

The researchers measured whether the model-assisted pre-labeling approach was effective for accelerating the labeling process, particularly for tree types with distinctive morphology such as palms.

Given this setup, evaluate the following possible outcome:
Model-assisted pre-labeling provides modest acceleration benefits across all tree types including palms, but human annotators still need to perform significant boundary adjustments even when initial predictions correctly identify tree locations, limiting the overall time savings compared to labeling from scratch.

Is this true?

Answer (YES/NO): NO